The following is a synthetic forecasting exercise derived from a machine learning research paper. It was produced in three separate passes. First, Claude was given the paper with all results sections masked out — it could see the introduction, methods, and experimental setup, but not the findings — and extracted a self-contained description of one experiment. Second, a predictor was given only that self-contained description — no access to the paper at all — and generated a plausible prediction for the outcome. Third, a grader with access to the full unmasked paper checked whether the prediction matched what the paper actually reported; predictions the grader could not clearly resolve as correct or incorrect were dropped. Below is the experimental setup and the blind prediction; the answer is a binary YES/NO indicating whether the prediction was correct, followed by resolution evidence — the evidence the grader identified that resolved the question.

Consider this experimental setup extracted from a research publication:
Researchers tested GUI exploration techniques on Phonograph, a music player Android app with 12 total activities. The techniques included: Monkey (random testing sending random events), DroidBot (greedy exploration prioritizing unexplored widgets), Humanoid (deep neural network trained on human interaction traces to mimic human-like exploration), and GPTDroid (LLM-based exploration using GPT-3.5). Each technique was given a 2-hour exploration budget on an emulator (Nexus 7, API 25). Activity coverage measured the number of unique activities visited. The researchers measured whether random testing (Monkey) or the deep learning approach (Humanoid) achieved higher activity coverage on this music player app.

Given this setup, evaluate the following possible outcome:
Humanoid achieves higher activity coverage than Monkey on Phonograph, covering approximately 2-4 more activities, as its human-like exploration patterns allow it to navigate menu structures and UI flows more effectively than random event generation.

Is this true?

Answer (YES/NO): NO